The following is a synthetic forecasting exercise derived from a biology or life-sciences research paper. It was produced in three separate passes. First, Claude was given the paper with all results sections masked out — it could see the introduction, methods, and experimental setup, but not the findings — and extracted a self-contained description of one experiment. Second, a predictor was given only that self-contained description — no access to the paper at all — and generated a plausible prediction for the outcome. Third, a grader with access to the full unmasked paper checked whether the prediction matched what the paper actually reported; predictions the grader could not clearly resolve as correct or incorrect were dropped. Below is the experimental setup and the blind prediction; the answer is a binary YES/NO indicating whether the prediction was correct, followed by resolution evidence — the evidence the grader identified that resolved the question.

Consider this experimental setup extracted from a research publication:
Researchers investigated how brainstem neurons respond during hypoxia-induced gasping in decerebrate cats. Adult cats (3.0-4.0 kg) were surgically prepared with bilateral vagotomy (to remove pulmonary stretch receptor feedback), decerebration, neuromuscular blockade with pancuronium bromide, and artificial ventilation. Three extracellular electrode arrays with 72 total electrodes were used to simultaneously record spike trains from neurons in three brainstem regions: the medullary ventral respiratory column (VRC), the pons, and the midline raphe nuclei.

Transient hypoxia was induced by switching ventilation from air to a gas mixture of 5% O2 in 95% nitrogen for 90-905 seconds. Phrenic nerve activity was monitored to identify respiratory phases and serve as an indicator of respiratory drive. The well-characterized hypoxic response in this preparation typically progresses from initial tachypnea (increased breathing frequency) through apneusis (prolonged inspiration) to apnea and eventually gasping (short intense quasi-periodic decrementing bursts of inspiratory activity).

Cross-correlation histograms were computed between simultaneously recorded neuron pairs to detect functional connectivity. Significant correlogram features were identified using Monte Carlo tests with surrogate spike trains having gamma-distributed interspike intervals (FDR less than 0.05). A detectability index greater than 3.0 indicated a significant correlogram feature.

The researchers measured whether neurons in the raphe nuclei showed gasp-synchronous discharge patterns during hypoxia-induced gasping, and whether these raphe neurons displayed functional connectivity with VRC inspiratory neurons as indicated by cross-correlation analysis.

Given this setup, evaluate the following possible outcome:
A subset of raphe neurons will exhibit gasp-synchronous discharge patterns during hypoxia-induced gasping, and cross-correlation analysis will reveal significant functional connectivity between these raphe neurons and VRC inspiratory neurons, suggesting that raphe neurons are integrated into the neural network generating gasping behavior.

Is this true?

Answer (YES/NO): YES